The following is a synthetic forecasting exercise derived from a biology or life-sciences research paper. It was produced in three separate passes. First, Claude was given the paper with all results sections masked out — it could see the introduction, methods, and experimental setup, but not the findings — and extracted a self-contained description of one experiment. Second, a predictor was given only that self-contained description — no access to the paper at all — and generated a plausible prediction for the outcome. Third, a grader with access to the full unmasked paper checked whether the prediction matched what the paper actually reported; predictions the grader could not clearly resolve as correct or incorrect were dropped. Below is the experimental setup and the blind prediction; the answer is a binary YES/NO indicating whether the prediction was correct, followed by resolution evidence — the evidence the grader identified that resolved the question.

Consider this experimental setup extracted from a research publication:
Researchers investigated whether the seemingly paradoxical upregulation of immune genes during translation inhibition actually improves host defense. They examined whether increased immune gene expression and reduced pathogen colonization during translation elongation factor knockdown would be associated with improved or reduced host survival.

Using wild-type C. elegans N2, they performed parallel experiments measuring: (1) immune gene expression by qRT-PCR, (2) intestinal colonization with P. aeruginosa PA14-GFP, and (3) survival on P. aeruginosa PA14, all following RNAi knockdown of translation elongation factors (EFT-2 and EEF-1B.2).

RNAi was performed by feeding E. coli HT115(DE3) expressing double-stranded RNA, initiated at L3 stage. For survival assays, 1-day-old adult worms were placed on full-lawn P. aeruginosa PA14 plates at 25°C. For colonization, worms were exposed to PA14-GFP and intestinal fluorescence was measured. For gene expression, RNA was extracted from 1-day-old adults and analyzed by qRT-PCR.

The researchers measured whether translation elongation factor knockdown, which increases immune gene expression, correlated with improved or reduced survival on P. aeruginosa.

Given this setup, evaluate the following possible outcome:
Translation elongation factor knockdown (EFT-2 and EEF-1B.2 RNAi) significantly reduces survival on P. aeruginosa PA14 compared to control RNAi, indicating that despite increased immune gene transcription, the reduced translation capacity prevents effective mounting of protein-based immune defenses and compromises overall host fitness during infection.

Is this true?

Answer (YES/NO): YES